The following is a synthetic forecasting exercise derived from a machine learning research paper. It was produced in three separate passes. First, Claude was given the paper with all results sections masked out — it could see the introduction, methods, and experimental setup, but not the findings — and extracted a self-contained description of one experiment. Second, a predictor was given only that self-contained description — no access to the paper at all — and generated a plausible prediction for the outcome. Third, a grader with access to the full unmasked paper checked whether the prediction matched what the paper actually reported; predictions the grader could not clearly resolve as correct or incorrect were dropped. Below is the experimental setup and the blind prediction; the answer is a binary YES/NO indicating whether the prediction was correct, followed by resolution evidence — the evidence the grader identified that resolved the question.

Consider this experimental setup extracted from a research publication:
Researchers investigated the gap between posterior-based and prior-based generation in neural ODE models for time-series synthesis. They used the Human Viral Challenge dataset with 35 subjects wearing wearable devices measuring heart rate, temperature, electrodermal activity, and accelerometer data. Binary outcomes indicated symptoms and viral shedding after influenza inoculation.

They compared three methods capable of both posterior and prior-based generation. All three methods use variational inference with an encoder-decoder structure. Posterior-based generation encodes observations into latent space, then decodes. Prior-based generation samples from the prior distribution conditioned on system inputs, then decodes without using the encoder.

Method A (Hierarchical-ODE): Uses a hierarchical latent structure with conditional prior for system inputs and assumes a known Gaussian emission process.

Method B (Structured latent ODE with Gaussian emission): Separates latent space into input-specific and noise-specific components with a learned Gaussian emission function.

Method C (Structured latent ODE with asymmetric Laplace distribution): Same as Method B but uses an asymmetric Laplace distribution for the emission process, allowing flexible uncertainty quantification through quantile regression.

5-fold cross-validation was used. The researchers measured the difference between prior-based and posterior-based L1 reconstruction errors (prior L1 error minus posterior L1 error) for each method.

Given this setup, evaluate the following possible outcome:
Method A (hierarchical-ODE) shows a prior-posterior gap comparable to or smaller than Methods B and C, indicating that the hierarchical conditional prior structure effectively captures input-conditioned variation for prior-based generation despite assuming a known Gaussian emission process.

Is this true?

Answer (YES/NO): NO